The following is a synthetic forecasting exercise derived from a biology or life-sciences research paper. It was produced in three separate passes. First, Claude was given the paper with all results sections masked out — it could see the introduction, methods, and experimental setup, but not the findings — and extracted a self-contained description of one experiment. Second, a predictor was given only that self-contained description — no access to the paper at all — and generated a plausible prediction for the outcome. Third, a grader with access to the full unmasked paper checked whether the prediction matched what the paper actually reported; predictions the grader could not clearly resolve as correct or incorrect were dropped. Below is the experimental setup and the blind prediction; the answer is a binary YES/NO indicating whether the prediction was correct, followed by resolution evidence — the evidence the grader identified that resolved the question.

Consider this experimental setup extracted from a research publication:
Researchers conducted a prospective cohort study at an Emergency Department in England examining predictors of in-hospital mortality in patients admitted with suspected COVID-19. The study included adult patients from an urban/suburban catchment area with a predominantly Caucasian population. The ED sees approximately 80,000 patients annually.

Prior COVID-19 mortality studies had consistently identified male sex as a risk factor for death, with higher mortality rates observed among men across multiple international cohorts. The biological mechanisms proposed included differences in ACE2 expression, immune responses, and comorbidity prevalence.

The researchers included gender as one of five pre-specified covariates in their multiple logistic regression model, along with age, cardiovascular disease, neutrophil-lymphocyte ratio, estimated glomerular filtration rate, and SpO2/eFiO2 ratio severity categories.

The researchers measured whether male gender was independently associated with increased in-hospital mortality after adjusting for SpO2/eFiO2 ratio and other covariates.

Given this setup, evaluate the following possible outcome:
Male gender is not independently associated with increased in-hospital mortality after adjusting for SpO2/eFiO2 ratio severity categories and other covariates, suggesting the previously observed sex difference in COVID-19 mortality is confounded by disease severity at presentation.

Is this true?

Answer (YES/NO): YES